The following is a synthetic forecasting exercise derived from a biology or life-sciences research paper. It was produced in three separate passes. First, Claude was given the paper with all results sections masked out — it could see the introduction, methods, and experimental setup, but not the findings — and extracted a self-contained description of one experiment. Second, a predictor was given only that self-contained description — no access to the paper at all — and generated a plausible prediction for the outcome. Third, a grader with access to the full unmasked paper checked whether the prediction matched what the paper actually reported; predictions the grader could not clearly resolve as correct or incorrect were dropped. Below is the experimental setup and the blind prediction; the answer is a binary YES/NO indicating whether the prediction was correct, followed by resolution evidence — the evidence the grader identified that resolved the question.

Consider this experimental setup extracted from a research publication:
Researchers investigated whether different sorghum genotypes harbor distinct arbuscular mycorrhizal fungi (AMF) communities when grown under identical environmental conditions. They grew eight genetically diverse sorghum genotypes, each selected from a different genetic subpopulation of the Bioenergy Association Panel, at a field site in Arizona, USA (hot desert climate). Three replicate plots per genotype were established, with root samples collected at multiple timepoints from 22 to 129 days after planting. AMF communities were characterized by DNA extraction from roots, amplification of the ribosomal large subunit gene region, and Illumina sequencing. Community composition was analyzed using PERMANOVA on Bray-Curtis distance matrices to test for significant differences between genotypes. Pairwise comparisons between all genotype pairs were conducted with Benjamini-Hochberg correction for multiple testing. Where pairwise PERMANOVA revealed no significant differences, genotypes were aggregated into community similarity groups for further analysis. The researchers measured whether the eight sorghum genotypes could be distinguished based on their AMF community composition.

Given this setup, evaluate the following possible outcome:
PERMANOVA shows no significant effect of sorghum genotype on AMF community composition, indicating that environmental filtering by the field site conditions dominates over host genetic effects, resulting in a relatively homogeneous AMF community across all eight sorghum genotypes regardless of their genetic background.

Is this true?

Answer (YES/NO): NO